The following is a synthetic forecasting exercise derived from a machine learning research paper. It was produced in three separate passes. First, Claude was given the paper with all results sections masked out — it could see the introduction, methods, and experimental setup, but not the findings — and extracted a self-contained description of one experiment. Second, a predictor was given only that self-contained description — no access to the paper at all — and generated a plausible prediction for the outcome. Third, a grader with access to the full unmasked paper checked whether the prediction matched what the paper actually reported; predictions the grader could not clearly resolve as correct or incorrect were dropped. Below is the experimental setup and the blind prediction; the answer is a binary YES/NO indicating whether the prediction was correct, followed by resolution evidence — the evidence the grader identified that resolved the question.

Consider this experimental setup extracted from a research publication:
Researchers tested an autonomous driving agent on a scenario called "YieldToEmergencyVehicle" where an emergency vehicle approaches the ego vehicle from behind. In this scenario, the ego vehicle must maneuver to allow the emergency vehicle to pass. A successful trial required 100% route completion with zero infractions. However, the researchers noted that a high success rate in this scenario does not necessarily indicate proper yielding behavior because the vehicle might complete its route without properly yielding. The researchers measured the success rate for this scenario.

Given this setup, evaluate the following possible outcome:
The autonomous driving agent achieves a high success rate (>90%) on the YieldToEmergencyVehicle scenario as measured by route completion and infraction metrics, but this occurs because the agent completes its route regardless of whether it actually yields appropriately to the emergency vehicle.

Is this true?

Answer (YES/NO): YES